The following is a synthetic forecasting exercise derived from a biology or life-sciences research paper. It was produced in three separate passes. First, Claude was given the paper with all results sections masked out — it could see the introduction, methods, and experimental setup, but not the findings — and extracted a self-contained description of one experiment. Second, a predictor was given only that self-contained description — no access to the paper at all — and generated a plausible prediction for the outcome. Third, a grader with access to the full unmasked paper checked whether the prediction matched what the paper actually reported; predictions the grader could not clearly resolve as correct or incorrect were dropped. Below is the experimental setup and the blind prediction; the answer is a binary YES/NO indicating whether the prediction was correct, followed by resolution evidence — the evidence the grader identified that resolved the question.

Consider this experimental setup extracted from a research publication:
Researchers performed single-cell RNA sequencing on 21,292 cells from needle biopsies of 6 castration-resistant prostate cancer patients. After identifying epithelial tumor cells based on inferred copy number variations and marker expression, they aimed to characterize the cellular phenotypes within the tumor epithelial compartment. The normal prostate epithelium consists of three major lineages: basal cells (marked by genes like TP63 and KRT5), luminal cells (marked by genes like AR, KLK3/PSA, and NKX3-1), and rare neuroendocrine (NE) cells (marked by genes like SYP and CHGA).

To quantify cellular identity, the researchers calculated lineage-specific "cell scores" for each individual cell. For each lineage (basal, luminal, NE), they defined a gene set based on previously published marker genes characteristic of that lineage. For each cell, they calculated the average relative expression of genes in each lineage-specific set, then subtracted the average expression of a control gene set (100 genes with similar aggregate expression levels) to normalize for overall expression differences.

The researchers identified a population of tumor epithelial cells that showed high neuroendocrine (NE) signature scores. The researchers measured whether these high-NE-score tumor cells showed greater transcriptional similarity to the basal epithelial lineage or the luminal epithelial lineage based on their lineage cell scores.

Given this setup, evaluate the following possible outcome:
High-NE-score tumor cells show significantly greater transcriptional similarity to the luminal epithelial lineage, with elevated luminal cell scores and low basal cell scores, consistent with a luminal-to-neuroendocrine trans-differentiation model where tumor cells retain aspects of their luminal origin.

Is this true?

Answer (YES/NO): YES